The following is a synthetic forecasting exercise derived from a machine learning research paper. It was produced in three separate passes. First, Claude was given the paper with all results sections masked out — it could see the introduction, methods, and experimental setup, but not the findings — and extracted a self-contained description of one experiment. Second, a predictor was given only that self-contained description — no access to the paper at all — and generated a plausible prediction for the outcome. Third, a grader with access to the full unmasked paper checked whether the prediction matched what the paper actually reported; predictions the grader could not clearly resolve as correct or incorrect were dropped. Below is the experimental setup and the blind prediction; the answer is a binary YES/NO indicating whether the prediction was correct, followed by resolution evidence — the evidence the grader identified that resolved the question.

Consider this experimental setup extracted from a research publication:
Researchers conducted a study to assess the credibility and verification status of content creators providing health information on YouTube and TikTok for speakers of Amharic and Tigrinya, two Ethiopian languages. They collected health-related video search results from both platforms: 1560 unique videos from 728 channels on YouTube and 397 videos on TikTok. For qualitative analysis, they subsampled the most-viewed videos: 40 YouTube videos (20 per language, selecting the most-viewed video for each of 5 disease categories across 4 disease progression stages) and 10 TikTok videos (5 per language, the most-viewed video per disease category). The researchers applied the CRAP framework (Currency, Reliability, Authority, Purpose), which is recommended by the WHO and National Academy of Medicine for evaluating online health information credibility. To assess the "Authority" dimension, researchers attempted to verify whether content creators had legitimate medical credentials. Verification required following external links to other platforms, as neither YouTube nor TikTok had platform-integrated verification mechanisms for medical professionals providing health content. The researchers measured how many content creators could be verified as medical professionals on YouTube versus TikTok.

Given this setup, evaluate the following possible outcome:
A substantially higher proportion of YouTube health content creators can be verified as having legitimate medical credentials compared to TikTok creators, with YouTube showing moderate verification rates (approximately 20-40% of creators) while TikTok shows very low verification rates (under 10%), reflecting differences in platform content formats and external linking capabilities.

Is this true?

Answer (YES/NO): NO